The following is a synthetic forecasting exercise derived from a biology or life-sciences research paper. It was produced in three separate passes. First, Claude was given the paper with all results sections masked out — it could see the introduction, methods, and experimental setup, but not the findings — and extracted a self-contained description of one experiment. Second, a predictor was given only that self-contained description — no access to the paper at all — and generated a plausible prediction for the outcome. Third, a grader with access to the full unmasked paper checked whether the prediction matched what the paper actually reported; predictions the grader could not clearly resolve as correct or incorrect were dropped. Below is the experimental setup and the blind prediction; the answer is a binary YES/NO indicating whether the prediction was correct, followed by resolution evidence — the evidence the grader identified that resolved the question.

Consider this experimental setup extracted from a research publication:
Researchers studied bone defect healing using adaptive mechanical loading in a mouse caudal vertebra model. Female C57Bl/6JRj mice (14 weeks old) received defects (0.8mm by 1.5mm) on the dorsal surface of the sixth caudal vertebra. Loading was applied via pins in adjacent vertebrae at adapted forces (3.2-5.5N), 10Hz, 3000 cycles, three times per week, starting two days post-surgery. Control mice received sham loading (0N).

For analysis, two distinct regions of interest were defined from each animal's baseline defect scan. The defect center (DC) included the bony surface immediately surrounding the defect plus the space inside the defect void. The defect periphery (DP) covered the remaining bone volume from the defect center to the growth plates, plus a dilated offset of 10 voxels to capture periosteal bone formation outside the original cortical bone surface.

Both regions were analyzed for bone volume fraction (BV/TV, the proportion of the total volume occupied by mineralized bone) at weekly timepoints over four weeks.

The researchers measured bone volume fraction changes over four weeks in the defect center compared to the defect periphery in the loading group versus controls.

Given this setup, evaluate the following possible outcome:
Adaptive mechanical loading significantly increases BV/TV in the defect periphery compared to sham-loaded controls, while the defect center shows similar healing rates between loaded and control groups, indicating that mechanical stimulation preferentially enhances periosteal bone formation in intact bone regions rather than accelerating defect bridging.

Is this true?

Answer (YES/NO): NO